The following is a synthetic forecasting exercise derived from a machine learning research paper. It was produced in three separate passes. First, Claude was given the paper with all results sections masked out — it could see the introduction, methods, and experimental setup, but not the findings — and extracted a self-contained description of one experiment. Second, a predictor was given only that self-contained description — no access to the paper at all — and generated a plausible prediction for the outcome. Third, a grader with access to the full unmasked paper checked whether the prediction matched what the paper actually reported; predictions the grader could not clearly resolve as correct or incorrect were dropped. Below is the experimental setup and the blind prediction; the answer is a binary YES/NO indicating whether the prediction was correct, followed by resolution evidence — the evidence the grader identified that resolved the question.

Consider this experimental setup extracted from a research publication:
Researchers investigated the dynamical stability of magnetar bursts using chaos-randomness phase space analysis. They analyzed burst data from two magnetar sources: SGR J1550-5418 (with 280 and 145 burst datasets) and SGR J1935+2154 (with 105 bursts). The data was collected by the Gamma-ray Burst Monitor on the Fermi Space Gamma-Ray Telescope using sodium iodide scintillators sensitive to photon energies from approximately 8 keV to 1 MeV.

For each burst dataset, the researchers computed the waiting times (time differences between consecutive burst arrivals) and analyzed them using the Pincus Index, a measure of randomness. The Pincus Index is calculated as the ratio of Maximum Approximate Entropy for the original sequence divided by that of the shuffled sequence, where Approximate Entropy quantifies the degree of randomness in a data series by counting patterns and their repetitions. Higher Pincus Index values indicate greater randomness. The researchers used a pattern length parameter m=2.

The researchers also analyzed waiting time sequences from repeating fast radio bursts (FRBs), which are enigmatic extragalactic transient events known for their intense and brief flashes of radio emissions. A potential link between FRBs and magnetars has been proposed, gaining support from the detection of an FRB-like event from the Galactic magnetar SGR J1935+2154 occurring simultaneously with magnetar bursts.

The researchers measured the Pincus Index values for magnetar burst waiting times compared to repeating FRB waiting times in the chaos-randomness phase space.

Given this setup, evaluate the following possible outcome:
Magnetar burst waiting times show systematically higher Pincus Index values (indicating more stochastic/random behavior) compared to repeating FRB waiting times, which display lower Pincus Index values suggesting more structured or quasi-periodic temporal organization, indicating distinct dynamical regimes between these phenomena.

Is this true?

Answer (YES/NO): NO